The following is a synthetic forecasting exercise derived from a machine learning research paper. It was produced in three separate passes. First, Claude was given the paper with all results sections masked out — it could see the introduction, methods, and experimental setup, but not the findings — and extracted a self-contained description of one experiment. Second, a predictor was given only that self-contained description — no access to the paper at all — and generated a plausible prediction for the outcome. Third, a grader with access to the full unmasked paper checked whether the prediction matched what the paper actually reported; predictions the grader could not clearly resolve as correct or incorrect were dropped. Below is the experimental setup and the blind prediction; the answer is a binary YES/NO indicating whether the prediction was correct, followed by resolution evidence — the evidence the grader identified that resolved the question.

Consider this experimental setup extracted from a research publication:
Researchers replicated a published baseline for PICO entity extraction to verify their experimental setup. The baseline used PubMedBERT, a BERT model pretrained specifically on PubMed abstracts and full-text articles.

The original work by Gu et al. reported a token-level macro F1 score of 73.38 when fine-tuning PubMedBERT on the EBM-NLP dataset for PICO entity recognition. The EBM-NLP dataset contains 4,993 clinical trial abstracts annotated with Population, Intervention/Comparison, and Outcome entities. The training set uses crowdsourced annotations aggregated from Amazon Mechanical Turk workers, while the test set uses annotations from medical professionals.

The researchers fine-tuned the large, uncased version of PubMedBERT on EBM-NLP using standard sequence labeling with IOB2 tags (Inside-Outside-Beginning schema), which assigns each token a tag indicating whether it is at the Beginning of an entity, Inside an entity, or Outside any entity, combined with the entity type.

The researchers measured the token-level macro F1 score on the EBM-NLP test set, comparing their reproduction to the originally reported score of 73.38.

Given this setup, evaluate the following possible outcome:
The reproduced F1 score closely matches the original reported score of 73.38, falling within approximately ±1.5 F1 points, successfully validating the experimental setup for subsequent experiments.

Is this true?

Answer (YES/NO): YES